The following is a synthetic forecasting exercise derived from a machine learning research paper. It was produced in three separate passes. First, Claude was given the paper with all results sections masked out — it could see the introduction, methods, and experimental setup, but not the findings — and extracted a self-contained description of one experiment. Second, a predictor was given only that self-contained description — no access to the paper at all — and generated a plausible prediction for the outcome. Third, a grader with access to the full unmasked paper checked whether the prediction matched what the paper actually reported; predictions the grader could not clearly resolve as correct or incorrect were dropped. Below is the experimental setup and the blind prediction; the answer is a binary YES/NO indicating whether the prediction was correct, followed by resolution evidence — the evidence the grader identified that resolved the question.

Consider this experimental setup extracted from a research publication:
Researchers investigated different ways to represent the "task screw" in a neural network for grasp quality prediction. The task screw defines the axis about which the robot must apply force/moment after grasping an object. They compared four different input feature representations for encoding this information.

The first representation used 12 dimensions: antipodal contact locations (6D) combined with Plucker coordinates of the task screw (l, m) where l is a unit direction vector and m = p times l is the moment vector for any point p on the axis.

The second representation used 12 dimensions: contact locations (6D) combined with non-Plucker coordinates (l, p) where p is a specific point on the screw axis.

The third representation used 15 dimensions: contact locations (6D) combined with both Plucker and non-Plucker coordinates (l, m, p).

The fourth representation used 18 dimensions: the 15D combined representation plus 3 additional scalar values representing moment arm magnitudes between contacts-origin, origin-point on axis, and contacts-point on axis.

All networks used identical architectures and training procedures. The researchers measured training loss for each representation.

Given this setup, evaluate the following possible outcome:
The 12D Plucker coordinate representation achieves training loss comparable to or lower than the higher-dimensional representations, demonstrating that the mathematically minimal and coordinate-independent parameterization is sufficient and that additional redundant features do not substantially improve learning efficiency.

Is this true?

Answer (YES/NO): YES